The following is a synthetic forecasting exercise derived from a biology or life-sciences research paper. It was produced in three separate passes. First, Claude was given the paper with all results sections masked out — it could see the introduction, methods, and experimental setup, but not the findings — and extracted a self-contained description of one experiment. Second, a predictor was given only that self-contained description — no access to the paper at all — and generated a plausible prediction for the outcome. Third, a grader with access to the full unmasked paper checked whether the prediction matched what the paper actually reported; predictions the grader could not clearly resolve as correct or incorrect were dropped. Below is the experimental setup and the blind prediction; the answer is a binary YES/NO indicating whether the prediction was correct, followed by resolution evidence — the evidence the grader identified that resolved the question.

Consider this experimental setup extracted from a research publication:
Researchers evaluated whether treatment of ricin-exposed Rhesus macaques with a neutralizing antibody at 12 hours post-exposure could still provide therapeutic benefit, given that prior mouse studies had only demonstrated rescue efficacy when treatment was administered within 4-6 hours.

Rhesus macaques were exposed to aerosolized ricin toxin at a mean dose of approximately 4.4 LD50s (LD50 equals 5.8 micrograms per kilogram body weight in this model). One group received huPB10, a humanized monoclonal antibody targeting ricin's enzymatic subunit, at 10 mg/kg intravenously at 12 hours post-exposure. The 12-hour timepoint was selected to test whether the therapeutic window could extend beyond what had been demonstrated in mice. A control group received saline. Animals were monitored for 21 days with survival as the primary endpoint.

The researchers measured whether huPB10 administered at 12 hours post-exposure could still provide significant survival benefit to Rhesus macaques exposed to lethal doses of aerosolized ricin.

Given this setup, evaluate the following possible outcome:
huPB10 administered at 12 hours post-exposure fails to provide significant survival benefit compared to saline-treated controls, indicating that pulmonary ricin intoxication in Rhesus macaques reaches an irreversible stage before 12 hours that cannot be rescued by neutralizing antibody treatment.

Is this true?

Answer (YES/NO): YES